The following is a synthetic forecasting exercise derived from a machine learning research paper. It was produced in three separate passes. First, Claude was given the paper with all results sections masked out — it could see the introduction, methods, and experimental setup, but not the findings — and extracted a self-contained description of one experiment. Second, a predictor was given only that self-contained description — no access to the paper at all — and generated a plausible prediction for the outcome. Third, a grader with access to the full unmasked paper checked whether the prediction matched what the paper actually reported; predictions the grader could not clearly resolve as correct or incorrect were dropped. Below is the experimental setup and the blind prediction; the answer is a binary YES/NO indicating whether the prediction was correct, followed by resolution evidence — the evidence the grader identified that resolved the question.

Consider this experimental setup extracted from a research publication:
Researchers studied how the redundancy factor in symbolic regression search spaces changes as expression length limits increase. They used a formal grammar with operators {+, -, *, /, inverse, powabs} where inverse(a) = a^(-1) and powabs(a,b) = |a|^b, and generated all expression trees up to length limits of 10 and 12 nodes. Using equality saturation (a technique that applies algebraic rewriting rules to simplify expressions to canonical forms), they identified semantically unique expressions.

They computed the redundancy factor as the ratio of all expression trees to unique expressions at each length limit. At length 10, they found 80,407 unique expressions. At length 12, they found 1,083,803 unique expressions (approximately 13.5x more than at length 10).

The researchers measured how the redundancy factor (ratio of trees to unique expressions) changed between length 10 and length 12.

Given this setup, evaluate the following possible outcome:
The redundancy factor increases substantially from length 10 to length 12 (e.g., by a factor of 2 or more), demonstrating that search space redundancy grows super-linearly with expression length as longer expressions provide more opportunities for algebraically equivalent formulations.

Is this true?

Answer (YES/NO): YES